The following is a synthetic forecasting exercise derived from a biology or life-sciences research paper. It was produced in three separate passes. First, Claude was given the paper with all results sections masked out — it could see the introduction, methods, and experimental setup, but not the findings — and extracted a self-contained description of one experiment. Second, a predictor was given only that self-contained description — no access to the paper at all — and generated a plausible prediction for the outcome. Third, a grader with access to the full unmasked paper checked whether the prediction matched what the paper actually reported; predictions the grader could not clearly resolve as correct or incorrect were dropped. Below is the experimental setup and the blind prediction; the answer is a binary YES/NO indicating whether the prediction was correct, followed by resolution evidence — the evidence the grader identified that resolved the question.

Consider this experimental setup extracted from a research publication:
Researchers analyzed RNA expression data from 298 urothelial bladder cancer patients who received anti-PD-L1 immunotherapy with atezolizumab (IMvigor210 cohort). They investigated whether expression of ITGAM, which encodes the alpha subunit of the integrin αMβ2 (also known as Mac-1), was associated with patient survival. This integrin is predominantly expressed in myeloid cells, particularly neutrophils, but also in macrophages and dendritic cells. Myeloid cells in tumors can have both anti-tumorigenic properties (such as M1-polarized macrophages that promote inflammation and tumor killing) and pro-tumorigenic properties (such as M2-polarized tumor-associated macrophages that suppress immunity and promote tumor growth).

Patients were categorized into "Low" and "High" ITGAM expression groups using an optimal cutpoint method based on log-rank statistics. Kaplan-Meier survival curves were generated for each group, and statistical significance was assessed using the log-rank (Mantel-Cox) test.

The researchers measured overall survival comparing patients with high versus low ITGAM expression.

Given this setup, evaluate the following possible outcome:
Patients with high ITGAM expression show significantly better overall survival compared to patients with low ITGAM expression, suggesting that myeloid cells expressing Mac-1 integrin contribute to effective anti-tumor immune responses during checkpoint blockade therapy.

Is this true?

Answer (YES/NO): NO